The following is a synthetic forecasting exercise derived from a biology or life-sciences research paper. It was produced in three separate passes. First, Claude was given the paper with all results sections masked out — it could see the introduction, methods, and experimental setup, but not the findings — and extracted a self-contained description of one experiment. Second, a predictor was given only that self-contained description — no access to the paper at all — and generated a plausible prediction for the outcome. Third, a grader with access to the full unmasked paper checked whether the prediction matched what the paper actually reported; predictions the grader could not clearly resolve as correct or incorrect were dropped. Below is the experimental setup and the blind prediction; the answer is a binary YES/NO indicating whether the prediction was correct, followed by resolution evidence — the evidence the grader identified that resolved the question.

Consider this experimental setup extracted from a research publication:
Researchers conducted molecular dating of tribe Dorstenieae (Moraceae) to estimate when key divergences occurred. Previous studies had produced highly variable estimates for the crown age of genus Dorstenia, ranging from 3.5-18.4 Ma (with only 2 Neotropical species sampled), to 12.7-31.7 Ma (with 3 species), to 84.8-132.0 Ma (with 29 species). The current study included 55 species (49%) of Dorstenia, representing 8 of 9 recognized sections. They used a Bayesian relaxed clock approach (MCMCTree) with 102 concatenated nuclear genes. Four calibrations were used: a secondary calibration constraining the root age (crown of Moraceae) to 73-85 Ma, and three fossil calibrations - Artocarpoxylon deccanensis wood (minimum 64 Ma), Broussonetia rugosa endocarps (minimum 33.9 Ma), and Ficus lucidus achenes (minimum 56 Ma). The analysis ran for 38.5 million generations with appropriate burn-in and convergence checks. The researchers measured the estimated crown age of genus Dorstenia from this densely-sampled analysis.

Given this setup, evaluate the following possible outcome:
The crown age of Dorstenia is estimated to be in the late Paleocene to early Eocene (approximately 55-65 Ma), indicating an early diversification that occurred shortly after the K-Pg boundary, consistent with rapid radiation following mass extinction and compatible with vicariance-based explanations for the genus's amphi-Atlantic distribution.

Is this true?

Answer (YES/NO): NO